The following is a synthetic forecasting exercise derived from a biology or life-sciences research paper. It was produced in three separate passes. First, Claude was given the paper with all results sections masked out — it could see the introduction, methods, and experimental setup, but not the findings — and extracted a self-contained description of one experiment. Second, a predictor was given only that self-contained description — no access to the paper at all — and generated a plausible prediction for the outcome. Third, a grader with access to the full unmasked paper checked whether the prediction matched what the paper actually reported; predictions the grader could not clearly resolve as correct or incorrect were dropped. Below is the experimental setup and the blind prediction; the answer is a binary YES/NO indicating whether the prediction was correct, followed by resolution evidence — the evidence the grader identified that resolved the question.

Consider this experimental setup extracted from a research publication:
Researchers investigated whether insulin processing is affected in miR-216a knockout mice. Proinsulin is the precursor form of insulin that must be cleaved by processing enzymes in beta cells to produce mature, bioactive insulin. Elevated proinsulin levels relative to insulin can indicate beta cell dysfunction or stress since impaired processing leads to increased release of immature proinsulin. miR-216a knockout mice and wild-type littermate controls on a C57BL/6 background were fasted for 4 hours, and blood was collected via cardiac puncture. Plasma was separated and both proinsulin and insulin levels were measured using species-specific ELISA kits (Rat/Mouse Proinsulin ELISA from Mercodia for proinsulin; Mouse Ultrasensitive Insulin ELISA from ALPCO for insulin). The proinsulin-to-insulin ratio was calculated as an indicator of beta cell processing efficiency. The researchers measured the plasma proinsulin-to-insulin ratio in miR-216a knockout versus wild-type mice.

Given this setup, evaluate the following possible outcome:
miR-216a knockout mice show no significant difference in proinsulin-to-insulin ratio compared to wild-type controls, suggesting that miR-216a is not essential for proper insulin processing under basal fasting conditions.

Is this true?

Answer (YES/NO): NO